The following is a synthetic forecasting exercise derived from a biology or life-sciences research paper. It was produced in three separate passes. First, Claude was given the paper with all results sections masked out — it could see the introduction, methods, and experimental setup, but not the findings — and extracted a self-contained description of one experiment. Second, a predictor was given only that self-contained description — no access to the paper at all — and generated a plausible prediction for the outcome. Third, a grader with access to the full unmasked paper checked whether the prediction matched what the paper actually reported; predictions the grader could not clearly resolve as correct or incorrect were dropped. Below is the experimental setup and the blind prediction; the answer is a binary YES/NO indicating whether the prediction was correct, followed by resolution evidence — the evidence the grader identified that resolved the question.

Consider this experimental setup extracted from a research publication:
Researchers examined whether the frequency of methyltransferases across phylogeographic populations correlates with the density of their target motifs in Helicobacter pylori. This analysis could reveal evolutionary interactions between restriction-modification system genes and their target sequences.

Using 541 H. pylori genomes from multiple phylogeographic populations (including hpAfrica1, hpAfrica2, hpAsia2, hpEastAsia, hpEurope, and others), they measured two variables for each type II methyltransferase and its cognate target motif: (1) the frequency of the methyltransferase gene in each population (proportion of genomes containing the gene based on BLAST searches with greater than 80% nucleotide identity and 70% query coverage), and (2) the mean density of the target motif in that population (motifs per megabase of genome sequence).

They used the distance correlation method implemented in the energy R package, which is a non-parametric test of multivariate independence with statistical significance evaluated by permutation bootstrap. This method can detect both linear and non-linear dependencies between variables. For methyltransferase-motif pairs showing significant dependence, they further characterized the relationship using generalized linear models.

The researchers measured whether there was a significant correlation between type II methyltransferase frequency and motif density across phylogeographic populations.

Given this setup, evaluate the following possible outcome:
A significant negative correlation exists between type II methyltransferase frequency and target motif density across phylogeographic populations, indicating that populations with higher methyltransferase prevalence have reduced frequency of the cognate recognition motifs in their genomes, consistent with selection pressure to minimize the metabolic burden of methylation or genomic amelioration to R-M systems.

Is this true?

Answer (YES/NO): NO